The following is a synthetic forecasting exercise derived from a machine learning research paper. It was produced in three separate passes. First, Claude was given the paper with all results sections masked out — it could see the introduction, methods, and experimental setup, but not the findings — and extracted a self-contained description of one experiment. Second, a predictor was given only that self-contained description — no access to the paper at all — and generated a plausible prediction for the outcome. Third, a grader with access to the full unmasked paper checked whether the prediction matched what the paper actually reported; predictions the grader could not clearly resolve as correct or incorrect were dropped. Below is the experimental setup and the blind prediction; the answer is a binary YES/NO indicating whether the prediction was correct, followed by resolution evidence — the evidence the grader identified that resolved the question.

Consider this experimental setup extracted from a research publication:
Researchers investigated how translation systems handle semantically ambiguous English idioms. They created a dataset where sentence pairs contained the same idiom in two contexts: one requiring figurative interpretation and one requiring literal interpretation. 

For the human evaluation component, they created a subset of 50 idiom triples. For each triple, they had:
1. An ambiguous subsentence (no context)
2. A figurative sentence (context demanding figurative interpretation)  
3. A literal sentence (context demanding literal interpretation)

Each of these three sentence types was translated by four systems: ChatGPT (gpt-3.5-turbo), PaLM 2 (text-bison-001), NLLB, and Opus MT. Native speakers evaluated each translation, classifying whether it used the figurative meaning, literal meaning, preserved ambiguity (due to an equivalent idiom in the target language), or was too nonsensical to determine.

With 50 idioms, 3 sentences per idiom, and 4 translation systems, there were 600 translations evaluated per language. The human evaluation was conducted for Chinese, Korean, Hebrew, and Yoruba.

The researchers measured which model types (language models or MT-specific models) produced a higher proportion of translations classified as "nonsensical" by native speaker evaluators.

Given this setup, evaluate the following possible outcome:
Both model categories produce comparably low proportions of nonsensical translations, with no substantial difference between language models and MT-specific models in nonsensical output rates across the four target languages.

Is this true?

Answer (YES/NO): NO